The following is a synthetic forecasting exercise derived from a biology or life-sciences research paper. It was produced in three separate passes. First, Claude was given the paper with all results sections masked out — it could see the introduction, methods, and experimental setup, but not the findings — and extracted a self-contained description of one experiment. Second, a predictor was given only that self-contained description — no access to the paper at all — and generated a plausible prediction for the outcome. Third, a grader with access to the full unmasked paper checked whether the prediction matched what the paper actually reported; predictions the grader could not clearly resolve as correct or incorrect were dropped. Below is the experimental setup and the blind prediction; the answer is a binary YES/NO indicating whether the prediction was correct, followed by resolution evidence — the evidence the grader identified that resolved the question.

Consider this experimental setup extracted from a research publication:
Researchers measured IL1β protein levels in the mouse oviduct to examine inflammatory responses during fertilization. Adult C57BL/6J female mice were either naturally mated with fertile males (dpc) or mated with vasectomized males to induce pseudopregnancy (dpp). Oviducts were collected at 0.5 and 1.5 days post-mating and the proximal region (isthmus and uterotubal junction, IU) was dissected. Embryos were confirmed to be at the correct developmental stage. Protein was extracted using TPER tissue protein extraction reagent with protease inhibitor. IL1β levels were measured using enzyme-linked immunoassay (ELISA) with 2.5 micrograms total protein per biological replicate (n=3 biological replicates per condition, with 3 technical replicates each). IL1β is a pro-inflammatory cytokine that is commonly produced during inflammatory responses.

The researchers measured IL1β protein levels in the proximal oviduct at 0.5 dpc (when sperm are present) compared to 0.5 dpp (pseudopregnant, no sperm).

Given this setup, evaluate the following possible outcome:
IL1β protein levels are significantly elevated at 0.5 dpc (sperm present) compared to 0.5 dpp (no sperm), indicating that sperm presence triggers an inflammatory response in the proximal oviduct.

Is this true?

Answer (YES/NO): NO